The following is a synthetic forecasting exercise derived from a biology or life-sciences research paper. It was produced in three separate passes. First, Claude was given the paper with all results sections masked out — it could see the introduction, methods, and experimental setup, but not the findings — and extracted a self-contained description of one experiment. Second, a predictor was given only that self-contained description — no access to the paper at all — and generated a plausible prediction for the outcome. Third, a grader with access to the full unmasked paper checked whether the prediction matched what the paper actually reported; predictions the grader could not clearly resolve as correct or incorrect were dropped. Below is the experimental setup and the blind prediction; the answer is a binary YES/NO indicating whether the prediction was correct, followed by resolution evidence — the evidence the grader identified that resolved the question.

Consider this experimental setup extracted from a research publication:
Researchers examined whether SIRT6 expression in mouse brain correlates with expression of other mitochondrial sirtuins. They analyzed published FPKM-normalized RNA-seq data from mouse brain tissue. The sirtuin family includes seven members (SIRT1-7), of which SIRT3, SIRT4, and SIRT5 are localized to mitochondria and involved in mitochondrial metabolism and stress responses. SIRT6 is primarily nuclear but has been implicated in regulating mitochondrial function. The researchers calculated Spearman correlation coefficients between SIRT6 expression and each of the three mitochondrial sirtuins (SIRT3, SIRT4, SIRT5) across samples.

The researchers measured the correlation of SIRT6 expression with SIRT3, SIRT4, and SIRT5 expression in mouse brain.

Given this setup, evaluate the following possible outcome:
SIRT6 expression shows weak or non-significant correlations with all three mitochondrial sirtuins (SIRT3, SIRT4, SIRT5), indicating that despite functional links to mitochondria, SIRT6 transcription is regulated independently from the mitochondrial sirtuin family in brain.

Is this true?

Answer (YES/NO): NO